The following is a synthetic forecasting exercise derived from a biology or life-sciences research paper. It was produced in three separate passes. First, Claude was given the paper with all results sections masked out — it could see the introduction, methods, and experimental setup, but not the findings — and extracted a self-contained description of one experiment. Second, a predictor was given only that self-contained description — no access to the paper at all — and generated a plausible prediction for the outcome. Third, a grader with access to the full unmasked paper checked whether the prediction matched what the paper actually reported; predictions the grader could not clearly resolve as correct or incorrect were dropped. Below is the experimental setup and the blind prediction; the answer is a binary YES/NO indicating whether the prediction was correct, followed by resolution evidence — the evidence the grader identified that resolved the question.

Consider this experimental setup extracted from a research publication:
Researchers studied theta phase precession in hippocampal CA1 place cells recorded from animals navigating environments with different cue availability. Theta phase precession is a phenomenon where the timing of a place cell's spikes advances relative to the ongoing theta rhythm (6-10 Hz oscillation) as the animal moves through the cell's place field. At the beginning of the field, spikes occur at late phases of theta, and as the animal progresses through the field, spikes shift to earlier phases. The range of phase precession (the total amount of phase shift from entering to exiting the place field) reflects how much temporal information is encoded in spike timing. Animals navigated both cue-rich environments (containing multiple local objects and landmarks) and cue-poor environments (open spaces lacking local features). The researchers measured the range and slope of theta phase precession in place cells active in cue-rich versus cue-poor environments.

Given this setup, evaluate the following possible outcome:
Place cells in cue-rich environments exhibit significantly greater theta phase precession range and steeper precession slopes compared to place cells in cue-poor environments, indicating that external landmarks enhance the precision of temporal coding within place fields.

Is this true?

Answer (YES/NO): YES